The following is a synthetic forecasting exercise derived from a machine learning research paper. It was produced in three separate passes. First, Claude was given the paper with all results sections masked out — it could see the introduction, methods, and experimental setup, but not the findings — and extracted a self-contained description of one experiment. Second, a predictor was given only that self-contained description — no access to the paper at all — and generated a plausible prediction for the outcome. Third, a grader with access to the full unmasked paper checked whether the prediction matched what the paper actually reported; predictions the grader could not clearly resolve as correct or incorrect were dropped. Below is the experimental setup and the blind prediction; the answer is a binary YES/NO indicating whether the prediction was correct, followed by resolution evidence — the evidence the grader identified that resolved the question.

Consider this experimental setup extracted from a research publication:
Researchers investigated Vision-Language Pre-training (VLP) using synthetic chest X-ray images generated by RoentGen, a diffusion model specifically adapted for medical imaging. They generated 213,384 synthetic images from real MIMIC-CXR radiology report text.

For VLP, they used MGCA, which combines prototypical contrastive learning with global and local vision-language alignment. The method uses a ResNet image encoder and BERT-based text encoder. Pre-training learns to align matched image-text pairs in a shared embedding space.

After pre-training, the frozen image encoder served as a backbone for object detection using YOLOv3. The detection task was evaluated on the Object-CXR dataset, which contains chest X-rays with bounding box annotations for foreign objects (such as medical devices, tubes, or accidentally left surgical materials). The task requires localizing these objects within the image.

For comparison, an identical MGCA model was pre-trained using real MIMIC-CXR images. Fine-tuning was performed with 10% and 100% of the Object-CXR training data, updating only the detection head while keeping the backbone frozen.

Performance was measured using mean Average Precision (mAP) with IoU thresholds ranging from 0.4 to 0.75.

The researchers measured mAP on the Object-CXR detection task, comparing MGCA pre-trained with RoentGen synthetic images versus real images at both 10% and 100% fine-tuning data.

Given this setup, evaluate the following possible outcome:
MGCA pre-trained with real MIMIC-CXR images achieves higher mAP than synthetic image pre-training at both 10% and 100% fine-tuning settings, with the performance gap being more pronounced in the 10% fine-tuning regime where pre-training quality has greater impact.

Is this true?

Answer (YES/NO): NO